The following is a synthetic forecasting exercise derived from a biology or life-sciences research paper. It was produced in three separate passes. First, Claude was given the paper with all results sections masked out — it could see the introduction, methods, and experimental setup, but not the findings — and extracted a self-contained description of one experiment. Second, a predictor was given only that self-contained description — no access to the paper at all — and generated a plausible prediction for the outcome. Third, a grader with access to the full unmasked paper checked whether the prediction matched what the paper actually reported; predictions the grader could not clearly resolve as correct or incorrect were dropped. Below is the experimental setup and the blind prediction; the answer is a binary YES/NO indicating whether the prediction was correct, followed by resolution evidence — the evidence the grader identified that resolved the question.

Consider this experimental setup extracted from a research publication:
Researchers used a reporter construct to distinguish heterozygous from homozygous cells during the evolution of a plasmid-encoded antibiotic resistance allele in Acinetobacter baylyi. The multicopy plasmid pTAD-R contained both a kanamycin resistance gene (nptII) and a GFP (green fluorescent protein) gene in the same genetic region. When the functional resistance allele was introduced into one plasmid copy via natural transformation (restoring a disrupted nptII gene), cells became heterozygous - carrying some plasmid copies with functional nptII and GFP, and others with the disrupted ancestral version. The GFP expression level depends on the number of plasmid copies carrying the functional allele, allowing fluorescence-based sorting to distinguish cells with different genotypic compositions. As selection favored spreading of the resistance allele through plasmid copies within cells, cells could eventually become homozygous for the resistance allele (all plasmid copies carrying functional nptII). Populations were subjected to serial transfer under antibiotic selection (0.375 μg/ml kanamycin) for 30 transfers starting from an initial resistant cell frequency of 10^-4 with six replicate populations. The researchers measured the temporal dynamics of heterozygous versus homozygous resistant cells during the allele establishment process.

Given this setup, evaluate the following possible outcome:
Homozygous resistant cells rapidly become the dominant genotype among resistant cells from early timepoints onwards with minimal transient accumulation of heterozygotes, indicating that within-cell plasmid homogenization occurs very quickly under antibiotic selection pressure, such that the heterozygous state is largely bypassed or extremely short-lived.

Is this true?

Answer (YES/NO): NO